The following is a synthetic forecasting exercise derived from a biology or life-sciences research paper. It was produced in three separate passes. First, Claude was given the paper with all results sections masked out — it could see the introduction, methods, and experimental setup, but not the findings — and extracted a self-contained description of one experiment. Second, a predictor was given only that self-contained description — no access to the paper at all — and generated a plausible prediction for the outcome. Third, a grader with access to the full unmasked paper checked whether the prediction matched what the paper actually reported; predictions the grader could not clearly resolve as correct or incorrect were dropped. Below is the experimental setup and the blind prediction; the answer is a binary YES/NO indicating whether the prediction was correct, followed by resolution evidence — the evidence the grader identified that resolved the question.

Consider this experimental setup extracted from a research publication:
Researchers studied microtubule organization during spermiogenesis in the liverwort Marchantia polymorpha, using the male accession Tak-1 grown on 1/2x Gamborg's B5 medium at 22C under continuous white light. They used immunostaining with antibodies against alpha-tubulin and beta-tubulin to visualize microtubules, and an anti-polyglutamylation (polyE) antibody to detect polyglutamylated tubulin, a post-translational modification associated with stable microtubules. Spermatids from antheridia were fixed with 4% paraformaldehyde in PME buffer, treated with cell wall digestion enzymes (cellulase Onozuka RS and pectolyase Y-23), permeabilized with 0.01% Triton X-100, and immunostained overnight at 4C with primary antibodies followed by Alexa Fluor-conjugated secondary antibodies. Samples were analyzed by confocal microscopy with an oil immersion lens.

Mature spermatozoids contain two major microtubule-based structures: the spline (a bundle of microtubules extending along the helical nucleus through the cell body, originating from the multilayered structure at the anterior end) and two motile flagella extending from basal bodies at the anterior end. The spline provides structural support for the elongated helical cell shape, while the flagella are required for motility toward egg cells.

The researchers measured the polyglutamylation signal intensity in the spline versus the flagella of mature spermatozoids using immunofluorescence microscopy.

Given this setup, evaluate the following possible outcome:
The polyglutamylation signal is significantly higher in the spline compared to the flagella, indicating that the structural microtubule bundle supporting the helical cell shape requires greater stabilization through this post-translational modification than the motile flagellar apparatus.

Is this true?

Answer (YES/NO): NO